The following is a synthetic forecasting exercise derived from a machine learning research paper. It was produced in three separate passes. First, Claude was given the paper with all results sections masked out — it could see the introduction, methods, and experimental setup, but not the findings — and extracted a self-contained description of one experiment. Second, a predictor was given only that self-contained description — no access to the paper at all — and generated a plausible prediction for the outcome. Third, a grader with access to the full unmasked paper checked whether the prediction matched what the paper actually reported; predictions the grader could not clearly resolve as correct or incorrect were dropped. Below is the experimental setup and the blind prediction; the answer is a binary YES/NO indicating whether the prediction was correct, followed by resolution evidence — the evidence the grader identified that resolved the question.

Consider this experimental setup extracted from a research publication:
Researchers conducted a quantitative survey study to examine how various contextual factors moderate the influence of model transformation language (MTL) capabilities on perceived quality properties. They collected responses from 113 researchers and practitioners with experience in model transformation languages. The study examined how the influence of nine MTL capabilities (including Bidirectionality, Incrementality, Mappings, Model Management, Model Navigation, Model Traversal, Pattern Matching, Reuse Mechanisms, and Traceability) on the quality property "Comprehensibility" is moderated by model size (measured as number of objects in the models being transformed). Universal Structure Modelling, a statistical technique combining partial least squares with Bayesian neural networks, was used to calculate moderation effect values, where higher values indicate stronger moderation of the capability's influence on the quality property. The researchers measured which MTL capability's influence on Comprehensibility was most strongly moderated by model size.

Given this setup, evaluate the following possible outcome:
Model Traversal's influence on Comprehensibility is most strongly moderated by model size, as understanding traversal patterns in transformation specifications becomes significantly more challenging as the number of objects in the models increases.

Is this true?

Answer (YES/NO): NO